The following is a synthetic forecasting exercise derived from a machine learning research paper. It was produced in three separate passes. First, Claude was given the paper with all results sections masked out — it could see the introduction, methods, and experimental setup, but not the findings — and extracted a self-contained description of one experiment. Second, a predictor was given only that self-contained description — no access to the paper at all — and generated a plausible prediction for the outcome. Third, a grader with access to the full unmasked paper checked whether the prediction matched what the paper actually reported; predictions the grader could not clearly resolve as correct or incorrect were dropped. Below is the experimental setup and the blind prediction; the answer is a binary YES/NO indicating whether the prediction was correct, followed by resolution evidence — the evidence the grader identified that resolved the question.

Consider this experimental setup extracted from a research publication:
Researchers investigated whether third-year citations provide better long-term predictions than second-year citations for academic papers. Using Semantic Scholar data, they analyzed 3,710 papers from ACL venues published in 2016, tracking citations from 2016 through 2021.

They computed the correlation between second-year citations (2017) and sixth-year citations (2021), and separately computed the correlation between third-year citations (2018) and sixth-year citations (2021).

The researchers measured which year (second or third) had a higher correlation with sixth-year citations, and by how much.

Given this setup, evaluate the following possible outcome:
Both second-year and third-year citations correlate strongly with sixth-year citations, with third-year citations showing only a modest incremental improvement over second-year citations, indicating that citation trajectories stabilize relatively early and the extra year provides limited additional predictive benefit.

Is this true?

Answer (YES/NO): YES